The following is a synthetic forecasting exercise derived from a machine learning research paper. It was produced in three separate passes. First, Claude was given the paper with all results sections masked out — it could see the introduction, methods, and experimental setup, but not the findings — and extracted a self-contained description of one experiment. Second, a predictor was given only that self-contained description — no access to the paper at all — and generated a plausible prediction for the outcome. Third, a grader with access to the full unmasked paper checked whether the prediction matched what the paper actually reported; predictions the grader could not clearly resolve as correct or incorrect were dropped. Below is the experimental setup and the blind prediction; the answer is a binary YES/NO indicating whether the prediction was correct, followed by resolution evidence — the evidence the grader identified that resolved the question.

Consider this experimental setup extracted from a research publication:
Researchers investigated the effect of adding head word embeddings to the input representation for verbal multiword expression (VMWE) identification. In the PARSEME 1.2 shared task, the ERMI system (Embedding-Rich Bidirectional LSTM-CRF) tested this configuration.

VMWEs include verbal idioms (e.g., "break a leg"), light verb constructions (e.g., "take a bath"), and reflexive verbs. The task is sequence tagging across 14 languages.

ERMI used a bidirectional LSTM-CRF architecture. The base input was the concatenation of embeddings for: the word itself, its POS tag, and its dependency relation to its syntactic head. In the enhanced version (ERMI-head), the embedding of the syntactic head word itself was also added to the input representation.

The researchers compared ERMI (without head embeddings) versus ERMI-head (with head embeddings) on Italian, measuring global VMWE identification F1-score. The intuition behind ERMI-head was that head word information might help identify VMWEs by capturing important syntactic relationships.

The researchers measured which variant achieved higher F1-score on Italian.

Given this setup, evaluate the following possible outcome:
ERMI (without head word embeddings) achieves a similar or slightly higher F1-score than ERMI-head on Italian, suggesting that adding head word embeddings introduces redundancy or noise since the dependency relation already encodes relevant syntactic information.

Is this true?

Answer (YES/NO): NO